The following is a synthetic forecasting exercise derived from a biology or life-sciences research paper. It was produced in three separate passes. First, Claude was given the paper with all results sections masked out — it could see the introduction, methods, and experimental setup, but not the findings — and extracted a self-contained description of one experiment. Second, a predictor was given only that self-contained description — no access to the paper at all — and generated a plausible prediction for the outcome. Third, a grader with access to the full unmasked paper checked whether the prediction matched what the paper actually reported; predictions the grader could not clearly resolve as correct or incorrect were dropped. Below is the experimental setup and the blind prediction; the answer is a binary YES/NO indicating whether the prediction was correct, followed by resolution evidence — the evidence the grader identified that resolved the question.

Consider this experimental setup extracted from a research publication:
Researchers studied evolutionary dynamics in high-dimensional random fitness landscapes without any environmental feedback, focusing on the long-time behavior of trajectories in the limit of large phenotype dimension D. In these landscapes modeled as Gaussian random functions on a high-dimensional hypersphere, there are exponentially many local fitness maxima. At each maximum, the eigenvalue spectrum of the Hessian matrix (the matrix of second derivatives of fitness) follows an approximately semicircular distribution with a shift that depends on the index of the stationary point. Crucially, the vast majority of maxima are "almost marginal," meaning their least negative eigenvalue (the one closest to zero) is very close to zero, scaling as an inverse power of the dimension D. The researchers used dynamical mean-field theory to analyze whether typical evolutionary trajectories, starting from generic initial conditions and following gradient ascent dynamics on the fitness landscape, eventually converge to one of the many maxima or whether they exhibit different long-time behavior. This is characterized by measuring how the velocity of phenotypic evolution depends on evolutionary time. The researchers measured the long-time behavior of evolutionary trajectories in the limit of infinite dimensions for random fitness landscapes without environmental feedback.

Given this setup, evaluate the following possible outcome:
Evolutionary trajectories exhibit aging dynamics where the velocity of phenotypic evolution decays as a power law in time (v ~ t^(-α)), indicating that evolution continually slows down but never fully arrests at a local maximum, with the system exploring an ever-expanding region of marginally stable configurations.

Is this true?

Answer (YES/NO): YES